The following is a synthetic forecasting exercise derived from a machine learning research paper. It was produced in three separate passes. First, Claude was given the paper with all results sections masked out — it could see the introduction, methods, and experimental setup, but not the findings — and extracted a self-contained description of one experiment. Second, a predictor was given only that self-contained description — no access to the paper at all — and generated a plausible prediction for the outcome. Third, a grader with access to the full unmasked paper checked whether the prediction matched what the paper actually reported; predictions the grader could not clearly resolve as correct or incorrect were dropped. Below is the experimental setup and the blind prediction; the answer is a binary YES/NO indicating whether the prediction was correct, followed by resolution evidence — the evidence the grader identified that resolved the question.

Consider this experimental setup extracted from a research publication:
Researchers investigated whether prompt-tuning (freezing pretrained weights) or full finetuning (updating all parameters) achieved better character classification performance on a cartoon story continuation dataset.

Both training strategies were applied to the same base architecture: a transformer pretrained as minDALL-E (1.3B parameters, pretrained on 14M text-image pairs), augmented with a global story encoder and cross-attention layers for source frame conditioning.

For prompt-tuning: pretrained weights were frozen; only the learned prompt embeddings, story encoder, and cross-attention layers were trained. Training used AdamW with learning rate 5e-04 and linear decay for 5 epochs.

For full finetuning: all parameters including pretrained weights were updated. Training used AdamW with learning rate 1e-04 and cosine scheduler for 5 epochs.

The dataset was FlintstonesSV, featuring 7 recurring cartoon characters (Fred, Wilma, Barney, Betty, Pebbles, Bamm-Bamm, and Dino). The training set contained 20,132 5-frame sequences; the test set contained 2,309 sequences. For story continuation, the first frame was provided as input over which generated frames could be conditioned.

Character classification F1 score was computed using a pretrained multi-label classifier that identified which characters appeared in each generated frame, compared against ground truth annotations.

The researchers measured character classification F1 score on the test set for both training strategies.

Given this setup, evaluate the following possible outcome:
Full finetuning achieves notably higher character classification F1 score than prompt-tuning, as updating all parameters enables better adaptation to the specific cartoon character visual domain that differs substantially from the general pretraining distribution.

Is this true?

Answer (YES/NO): YES